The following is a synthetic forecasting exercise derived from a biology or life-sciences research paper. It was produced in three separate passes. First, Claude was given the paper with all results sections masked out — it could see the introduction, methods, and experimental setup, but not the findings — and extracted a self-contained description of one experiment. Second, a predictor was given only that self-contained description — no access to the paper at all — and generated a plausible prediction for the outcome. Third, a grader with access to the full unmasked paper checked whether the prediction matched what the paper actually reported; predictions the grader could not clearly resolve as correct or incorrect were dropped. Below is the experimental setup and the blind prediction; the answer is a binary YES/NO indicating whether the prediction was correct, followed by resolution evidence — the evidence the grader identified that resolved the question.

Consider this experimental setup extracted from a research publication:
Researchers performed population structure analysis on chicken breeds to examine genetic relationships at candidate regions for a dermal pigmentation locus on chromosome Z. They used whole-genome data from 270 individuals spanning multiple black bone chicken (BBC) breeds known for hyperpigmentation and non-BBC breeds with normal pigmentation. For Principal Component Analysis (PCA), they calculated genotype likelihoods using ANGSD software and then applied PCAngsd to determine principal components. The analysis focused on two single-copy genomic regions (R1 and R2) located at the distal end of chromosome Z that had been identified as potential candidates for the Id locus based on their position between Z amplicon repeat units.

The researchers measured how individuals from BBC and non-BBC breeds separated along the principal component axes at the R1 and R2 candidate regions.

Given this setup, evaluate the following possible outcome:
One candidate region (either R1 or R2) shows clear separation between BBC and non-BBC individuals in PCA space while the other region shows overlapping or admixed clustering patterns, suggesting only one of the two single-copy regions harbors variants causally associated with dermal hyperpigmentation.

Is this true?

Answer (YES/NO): YES